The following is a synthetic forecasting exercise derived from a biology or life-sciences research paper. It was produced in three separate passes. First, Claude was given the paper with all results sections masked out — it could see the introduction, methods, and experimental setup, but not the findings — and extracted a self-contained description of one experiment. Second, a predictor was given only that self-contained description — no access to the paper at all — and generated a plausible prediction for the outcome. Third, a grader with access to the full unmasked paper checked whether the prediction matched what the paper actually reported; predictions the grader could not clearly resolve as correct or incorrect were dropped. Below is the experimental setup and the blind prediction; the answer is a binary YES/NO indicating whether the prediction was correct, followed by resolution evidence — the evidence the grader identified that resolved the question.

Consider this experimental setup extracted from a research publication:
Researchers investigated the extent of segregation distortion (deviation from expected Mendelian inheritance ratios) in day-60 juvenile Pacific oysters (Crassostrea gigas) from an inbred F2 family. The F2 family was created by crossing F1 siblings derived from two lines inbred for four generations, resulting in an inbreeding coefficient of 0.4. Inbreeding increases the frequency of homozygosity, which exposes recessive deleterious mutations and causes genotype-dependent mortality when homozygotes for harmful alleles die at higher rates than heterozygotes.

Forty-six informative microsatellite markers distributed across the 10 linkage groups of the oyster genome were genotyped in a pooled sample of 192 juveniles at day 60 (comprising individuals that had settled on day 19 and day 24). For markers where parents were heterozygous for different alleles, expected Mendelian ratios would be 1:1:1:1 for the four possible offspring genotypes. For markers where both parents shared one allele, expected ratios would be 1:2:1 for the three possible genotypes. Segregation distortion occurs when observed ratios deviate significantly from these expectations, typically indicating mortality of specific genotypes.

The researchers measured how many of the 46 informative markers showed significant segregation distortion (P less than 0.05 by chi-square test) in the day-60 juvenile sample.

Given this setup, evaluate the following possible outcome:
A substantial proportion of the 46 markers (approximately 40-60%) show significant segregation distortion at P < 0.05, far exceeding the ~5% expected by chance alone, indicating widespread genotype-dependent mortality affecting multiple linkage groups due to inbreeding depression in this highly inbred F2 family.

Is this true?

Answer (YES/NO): NO